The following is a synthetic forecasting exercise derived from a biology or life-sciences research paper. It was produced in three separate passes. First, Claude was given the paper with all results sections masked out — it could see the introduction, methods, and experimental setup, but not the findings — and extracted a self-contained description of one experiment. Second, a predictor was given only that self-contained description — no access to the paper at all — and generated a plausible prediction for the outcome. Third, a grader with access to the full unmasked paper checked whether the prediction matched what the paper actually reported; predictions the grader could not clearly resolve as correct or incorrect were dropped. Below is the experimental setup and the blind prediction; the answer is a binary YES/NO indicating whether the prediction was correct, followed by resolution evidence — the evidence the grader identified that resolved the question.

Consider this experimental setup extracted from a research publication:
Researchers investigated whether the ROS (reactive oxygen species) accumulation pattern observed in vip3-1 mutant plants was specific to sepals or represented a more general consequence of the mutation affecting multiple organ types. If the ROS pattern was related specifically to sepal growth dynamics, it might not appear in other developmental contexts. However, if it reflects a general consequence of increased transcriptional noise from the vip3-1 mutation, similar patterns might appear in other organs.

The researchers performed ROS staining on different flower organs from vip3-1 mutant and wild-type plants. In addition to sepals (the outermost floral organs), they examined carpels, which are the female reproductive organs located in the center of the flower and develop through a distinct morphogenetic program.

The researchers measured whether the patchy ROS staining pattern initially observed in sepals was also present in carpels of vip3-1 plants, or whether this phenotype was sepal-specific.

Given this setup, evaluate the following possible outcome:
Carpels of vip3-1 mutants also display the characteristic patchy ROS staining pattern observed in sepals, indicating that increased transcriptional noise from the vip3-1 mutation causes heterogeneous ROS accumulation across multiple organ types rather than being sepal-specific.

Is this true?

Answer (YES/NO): YES